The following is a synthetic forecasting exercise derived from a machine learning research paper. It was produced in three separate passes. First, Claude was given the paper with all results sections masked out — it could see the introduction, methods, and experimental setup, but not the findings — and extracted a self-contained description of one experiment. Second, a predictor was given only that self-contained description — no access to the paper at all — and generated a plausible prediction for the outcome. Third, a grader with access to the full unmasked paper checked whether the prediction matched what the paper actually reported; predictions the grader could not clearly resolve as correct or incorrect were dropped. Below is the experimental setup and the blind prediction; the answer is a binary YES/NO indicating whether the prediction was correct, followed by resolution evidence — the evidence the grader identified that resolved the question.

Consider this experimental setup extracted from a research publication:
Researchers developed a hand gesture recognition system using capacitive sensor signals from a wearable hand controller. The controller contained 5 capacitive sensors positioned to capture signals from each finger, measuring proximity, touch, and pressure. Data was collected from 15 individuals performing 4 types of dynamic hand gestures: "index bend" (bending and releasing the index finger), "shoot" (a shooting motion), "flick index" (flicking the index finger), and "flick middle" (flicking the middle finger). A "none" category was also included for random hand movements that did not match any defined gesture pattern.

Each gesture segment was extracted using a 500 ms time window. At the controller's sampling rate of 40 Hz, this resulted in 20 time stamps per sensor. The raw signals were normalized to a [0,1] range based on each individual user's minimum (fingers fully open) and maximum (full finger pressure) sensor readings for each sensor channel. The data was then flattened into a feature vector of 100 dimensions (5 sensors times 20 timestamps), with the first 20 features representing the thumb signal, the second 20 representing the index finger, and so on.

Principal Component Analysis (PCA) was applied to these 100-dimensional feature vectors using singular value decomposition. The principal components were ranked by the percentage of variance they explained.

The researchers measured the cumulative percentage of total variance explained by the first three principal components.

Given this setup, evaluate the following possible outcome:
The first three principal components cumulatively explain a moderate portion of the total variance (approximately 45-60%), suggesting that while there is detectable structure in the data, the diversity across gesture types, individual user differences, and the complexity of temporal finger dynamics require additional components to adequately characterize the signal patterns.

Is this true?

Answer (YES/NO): NO